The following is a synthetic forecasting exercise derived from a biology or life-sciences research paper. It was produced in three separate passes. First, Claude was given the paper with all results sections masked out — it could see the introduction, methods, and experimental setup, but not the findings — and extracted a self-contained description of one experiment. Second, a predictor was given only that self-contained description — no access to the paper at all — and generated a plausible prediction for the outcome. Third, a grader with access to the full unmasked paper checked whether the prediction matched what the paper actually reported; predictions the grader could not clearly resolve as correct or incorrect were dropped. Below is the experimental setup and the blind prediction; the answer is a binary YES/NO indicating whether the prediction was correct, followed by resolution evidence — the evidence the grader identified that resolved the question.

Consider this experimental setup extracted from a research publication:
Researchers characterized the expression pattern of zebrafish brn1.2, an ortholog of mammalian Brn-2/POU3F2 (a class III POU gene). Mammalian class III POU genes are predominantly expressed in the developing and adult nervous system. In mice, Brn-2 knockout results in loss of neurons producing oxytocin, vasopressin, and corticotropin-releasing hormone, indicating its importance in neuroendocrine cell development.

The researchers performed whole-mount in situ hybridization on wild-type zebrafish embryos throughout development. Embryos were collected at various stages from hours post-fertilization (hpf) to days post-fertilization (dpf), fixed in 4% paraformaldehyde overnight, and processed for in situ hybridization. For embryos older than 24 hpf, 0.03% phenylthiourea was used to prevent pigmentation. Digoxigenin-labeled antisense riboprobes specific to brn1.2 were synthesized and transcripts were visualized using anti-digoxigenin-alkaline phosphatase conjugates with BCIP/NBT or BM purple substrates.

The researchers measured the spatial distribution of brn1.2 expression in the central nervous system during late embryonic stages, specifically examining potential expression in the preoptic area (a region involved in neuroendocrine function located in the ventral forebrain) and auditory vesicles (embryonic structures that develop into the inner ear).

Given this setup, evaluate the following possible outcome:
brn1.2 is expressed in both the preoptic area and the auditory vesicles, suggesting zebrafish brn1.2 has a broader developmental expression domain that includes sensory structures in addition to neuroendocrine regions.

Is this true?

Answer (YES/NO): YES